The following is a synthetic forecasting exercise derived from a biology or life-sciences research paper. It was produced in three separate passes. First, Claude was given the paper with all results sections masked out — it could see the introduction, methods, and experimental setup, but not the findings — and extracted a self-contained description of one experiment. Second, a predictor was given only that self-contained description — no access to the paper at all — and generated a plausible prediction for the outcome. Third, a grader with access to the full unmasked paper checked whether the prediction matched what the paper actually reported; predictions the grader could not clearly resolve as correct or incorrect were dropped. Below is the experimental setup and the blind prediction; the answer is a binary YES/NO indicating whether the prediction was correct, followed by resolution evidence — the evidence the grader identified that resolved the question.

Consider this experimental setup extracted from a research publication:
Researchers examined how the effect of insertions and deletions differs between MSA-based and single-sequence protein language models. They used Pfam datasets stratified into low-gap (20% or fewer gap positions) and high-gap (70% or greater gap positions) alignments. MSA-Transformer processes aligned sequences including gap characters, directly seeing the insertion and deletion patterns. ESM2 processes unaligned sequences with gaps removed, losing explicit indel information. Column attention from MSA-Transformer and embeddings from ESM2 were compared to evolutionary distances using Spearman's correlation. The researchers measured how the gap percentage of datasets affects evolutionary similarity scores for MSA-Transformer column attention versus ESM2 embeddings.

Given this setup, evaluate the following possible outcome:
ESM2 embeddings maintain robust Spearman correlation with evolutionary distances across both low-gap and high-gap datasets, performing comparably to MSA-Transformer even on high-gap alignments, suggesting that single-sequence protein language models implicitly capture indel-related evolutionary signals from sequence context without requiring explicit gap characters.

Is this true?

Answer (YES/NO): NO